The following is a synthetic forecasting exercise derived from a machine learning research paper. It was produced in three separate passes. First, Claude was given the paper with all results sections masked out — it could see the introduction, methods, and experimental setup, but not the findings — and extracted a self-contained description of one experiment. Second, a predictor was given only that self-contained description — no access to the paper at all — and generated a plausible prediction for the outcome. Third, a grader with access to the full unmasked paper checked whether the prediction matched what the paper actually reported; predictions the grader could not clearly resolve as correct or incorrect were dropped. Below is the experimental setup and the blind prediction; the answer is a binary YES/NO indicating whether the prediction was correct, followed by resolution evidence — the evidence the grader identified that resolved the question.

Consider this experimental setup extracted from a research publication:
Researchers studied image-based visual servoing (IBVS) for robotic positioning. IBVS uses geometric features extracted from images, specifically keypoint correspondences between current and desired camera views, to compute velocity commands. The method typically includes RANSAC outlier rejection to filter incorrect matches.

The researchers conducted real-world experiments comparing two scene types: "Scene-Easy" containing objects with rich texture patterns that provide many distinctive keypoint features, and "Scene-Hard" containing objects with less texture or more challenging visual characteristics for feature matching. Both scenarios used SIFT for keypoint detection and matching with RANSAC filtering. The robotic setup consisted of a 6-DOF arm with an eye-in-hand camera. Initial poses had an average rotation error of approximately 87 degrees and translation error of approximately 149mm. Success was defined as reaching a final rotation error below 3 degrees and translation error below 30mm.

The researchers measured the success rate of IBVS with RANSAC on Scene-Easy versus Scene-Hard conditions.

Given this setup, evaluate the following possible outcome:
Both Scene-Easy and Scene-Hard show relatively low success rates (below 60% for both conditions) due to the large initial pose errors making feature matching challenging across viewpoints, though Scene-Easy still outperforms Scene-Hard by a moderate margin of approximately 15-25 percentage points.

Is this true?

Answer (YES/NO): NO